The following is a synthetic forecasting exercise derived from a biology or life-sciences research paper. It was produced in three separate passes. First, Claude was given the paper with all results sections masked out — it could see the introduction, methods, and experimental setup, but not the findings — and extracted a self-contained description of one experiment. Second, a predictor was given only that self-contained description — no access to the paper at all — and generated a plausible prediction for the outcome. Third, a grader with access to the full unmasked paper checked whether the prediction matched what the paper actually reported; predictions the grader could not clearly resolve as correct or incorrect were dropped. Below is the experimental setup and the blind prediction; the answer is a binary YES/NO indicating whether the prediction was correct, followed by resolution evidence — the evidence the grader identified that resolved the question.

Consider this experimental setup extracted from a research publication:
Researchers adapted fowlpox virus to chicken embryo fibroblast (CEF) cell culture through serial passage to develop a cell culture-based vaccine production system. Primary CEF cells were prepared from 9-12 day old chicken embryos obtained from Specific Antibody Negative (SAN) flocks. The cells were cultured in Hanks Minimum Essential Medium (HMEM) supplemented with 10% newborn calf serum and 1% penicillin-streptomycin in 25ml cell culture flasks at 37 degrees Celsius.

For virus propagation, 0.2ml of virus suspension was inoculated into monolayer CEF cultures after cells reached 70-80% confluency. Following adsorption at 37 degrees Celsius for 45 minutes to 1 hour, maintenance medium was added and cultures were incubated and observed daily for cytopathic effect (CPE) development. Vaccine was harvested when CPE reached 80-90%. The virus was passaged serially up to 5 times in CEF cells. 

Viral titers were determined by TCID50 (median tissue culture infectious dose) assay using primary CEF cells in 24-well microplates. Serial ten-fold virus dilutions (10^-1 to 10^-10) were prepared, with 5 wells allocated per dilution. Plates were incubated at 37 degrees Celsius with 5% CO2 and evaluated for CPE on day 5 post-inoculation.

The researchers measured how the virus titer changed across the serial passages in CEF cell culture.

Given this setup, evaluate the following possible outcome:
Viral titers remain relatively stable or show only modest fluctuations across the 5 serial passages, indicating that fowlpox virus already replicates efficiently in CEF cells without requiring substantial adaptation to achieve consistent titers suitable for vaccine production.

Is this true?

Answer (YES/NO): NO